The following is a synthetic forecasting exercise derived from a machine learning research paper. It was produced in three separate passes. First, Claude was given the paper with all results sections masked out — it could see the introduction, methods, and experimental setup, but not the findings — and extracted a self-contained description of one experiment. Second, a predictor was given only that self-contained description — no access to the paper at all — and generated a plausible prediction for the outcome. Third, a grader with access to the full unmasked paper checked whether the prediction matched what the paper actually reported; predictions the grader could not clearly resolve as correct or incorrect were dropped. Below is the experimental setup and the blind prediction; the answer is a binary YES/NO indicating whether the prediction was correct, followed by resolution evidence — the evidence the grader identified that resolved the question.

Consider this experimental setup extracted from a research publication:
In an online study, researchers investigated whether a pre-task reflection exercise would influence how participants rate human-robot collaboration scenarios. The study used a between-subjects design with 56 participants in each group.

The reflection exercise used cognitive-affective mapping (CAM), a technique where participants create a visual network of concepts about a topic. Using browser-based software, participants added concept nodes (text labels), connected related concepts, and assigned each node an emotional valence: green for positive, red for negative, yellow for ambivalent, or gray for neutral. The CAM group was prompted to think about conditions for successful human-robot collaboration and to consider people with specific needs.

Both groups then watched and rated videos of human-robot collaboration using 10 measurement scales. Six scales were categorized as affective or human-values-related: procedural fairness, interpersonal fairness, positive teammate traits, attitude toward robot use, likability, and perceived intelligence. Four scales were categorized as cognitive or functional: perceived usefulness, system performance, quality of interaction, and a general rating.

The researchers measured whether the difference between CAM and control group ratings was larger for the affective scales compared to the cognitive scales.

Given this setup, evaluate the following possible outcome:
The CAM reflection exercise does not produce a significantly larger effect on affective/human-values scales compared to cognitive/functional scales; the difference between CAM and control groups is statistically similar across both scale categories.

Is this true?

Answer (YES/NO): YES